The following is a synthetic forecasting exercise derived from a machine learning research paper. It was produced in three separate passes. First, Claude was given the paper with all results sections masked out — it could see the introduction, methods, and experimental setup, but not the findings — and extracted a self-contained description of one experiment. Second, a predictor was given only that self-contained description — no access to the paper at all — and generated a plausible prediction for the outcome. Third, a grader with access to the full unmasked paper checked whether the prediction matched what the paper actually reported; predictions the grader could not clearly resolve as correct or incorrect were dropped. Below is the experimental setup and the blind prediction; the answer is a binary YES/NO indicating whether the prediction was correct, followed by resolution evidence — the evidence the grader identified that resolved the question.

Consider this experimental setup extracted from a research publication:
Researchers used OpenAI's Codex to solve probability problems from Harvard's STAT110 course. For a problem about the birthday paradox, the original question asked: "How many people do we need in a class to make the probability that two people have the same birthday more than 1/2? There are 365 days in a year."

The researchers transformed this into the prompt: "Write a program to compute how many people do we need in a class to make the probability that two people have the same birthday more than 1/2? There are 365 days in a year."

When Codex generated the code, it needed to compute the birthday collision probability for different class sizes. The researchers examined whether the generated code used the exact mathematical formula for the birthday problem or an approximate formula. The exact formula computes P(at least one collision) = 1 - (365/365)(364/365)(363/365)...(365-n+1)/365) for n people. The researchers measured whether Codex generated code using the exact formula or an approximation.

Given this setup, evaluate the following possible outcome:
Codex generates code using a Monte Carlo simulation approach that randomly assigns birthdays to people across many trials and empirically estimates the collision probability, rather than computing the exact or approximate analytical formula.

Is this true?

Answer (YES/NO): NO